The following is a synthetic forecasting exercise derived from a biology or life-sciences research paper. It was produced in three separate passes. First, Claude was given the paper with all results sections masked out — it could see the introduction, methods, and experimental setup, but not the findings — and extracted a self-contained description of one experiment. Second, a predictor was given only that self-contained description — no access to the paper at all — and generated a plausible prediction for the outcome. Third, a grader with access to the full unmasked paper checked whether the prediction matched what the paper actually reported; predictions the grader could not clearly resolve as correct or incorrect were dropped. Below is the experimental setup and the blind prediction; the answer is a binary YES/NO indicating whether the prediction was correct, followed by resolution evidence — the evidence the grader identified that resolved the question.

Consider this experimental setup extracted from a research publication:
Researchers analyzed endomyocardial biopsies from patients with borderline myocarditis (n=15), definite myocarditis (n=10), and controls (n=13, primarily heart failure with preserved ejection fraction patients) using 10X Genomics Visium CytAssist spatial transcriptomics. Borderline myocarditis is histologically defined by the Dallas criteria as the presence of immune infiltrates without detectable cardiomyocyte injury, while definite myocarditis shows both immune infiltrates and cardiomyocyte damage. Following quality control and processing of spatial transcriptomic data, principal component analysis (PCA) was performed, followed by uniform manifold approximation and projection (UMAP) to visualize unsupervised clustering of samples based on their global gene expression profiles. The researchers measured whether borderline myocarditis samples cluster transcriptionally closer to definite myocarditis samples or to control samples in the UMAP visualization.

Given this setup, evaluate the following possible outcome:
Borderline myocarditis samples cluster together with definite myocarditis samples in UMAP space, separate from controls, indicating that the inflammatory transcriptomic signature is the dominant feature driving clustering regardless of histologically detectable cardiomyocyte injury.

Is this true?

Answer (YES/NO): NO